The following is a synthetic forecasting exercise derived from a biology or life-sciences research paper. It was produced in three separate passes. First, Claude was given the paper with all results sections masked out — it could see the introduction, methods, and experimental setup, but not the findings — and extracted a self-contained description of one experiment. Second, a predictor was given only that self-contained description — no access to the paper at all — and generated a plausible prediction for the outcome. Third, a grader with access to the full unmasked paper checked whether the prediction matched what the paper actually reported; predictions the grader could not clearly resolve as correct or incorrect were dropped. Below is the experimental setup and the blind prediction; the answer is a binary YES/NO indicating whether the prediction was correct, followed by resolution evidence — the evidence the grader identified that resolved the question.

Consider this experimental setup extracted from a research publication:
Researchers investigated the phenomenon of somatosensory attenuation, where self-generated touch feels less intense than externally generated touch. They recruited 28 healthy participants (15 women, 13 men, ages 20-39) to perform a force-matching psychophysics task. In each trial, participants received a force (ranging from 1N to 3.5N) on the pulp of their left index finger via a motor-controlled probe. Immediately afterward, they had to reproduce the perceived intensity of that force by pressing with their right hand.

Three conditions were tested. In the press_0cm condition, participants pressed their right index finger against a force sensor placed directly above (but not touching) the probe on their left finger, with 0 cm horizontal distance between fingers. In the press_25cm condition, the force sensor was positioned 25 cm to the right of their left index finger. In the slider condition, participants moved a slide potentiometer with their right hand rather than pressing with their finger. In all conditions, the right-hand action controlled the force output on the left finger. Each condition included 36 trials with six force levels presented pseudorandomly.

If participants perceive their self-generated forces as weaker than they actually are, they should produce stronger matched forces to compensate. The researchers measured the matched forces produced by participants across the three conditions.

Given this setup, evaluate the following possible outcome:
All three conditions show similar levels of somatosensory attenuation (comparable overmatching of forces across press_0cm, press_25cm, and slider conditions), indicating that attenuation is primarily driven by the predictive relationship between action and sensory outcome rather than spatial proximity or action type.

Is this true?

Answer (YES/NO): NO